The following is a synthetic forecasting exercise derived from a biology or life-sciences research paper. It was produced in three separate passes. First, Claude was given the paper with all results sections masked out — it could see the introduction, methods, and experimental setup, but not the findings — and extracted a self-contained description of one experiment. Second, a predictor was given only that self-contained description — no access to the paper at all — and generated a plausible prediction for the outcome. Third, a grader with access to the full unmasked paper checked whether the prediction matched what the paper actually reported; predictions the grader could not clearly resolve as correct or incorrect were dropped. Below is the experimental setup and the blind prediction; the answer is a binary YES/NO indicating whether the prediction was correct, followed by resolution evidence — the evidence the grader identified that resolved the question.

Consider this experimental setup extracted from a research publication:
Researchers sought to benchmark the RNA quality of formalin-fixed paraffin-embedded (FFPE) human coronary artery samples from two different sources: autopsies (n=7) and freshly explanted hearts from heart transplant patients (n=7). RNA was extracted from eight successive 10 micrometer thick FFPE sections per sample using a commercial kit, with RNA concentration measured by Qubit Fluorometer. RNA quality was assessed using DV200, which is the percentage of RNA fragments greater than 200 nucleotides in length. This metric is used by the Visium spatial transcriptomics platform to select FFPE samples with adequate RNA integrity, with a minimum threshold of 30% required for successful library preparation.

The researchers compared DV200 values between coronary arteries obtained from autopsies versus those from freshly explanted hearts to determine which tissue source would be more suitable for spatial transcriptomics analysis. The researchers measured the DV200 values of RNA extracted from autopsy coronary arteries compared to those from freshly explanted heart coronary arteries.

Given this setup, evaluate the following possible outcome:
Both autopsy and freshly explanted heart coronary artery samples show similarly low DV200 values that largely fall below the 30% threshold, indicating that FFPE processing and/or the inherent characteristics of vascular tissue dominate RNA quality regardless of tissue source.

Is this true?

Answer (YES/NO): NO